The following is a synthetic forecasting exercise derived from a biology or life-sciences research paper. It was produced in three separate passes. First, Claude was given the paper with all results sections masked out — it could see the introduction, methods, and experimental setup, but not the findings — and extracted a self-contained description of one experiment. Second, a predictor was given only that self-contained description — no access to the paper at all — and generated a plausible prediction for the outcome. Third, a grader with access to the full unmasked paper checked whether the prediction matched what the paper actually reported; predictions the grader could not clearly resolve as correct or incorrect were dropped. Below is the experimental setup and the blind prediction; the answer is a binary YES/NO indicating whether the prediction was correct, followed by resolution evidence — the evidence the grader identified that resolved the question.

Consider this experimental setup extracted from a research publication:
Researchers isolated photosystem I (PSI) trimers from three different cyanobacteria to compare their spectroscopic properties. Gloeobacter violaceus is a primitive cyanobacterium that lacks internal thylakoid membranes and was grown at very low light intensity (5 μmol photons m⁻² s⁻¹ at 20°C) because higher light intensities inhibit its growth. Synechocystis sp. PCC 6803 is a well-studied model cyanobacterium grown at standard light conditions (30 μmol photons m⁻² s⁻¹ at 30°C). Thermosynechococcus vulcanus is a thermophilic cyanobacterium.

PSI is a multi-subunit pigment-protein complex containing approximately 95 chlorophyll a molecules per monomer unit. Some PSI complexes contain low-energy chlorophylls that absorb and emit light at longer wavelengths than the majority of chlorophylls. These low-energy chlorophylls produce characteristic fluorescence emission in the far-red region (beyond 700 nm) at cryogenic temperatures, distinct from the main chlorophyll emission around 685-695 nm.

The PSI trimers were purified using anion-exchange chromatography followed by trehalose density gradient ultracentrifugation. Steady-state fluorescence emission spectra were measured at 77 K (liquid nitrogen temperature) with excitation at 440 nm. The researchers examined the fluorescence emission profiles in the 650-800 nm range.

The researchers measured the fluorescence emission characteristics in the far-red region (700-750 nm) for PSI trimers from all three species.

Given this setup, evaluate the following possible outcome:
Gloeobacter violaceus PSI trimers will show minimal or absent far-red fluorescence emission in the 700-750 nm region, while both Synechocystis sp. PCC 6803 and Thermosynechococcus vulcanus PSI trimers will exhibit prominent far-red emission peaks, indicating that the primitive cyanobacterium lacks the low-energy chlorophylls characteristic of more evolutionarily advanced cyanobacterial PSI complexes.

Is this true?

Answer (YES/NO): YES